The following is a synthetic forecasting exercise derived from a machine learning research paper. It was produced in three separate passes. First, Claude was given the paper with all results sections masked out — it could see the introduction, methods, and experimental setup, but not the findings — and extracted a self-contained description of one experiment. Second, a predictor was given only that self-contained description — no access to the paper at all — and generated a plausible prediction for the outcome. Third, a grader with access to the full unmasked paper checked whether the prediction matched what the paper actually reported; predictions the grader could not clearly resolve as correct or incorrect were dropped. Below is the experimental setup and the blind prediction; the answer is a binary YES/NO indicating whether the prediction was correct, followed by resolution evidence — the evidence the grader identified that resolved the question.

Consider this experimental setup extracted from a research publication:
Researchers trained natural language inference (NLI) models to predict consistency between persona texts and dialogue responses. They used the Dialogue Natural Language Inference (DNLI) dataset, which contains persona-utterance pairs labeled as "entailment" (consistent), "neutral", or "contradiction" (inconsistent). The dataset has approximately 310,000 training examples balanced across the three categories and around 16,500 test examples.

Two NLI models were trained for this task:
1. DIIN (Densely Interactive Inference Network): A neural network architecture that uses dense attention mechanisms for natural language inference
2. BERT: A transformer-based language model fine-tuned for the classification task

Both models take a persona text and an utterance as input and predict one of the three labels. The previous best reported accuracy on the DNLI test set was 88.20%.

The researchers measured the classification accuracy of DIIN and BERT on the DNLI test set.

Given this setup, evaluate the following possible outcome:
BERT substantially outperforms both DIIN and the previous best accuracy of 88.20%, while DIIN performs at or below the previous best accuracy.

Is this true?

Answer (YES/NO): NO